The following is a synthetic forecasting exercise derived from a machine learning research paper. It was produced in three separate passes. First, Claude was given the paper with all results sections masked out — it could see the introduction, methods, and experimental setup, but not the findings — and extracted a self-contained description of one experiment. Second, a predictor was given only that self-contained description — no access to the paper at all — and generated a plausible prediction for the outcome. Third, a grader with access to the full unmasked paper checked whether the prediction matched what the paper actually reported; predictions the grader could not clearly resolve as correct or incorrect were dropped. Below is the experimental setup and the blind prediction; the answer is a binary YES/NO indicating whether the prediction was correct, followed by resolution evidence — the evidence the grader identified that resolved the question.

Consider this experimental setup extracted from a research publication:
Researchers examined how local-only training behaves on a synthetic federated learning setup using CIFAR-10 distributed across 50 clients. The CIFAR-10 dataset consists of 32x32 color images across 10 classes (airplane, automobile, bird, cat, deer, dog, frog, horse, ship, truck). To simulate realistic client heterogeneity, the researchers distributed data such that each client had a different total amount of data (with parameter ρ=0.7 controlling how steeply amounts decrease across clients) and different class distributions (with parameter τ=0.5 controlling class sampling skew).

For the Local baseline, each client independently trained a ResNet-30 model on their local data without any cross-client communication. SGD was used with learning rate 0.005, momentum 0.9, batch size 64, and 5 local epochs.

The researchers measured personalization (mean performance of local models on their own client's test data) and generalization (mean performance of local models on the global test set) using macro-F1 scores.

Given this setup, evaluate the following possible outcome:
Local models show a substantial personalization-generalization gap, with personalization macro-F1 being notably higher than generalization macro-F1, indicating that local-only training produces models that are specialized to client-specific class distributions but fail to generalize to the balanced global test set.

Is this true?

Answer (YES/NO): YES